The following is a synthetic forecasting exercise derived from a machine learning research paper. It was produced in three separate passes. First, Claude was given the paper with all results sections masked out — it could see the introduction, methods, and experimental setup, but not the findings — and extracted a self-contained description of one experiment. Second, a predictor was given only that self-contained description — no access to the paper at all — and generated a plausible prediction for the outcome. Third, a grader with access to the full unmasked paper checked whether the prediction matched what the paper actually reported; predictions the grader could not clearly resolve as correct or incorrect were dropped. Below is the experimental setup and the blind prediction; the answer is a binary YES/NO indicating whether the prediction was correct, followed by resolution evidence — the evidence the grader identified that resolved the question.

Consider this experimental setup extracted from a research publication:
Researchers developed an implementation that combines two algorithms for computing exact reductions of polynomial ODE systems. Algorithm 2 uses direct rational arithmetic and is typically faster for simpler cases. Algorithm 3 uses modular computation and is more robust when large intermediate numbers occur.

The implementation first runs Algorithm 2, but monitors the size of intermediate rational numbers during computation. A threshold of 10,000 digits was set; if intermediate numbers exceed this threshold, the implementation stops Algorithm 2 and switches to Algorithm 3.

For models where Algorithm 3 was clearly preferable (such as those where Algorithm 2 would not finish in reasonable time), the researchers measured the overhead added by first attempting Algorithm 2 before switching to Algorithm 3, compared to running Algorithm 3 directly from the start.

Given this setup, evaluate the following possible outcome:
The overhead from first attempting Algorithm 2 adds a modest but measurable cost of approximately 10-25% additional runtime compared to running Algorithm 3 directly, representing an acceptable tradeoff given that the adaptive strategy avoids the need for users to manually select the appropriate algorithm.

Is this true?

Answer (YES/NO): NO